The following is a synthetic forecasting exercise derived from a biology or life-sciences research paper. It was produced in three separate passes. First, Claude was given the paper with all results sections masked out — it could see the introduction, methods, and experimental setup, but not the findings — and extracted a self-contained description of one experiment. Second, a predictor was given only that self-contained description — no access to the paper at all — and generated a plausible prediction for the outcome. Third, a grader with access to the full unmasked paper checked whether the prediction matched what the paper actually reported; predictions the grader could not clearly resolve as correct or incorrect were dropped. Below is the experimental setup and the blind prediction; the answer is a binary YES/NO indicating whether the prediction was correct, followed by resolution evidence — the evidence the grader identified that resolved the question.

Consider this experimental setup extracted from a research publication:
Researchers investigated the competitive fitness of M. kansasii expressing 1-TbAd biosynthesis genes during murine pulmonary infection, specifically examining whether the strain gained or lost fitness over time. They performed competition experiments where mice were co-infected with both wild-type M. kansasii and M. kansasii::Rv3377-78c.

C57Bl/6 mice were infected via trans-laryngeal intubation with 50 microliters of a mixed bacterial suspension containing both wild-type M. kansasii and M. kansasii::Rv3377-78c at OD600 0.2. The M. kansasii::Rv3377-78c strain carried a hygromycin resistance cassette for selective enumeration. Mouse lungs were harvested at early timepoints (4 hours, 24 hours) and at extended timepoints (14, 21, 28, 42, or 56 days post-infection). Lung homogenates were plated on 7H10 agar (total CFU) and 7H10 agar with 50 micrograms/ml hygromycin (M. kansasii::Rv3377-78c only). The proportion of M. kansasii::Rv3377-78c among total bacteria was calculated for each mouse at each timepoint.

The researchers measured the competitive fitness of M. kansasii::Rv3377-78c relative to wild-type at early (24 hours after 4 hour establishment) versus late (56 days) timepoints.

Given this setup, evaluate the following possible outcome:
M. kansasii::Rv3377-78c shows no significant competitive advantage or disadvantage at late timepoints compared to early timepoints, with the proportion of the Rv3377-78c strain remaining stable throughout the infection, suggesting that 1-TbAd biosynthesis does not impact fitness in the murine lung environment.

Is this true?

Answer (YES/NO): NO